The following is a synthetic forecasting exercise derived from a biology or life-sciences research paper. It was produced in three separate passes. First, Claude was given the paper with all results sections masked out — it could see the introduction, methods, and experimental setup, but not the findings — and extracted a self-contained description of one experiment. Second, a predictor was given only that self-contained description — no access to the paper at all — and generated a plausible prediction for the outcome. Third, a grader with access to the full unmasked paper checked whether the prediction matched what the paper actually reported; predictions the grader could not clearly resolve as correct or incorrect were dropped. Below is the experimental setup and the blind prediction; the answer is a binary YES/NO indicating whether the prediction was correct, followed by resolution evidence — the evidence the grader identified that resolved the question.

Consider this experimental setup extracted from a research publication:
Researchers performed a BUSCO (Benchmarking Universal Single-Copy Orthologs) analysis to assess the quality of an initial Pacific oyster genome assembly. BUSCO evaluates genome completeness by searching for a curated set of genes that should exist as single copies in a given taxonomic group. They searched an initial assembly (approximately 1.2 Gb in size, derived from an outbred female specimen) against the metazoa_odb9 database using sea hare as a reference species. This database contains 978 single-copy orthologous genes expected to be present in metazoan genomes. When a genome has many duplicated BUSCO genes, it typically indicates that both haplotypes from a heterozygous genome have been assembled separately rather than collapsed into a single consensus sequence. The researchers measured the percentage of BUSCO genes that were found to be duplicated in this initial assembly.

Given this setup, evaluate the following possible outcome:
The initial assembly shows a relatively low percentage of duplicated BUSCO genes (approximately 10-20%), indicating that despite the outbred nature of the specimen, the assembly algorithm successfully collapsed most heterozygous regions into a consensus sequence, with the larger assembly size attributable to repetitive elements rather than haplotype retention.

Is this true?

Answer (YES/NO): NO